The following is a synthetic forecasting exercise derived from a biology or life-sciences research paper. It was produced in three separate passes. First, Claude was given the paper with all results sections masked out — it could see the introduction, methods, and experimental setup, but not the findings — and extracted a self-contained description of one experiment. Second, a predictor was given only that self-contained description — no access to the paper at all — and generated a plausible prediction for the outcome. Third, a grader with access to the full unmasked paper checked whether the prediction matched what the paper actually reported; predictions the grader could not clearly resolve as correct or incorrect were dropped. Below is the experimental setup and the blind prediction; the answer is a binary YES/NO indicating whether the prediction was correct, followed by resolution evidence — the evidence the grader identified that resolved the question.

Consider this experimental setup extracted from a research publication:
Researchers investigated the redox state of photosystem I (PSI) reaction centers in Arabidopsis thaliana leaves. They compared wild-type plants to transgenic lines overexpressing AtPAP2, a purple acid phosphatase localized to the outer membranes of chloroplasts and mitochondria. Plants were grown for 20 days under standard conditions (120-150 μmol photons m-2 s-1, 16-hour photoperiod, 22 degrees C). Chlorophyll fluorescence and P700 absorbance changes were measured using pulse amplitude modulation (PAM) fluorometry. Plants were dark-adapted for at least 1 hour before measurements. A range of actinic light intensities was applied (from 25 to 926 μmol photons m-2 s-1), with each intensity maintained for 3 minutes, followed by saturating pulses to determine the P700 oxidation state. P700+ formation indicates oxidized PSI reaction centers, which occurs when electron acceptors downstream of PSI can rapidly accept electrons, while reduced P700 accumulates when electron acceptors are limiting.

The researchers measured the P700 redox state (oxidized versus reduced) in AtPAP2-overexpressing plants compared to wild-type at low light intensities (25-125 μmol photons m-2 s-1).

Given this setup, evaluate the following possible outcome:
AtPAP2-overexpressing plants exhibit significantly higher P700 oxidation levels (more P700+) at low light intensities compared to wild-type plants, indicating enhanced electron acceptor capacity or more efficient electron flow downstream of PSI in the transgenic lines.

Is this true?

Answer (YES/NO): YES